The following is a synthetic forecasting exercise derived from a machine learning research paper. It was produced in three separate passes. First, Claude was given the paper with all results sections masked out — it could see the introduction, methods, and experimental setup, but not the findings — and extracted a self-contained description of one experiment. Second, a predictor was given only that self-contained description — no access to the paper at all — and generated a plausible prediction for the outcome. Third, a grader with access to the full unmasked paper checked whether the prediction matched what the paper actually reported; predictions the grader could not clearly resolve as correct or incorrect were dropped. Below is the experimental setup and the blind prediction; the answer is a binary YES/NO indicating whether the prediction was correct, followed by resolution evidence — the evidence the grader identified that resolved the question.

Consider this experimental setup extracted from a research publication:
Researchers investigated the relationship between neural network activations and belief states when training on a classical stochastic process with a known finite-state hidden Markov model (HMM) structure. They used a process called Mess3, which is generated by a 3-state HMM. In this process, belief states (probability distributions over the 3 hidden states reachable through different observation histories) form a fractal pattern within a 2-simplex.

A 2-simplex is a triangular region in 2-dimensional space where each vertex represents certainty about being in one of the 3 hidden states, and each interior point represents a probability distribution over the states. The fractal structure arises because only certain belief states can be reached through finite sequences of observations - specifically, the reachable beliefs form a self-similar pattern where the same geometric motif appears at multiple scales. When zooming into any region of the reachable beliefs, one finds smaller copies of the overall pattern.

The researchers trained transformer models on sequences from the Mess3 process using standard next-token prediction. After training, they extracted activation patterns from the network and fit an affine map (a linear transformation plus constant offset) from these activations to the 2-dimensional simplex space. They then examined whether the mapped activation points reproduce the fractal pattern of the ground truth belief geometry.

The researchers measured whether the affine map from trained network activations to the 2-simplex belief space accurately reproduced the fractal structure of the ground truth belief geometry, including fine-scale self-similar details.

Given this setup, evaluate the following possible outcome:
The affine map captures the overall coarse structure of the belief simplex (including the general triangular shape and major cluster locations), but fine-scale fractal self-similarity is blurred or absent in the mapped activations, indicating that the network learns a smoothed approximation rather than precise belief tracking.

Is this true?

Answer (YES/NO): NO